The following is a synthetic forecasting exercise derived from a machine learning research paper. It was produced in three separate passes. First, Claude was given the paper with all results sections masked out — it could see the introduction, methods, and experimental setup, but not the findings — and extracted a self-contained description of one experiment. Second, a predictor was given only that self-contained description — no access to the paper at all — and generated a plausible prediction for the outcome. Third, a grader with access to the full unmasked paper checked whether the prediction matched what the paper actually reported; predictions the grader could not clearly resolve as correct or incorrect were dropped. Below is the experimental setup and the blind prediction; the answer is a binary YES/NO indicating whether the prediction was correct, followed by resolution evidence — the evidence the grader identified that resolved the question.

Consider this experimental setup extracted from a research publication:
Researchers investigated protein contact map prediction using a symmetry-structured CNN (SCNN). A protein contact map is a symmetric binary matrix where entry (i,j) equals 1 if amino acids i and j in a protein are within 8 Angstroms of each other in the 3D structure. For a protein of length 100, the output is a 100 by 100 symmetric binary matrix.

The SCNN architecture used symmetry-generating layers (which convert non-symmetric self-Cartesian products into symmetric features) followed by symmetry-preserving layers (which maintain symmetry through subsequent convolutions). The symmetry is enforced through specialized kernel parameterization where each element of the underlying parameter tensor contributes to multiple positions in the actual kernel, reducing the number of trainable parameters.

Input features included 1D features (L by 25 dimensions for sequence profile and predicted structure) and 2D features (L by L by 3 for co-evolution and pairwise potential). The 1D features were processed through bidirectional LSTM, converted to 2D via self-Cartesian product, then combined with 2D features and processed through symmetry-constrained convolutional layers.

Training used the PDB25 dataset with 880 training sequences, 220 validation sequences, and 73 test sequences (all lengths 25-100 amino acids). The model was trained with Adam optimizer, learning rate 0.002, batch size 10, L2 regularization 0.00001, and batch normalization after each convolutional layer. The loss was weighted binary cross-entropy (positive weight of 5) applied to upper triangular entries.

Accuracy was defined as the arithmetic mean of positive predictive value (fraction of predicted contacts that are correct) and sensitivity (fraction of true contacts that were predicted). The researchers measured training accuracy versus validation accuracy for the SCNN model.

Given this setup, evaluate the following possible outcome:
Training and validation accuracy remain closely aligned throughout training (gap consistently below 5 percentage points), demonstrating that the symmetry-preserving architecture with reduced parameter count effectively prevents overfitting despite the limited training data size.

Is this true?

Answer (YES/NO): YES